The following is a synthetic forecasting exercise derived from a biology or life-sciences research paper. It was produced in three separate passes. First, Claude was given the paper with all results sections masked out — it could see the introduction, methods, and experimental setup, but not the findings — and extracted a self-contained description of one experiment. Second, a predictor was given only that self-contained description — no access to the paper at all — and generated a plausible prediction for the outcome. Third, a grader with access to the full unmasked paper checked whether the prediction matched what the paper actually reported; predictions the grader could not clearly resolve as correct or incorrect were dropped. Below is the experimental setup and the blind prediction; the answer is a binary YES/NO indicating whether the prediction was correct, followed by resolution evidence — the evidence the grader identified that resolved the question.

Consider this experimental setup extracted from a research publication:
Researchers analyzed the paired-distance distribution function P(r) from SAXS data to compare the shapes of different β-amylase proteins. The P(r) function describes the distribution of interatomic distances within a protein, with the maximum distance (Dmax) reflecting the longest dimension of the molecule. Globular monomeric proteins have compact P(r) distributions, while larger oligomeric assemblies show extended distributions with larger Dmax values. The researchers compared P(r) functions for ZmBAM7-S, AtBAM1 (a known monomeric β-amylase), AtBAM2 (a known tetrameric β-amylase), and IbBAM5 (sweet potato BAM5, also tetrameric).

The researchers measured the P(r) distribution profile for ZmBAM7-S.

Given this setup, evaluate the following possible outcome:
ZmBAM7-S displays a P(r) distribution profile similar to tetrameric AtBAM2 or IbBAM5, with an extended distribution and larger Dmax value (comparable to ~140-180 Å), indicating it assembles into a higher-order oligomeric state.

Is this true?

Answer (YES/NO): YES